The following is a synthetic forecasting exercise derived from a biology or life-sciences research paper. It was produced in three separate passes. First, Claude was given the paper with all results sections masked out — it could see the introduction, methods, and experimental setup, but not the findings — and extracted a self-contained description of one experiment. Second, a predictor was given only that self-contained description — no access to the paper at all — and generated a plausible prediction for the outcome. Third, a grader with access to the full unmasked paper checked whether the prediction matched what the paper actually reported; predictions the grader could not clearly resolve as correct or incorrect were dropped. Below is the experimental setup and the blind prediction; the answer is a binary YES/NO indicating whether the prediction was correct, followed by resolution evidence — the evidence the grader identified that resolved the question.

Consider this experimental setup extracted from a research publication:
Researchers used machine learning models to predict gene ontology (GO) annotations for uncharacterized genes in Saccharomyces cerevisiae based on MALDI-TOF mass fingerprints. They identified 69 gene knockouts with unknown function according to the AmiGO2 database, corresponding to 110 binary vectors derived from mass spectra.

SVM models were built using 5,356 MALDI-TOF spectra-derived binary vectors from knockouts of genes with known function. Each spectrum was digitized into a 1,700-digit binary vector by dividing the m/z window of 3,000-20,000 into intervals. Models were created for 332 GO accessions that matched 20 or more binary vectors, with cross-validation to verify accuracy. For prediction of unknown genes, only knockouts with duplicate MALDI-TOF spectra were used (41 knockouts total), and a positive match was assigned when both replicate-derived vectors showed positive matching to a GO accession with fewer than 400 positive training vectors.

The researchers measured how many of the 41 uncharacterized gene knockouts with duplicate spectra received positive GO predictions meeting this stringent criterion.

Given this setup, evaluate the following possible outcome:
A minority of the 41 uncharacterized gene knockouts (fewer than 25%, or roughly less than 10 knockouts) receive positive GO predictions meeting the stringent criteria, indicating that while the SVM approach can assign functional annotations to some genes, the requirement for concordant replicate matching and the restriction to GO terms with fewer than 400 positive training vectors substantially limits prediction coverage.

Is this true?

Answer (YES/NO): NO